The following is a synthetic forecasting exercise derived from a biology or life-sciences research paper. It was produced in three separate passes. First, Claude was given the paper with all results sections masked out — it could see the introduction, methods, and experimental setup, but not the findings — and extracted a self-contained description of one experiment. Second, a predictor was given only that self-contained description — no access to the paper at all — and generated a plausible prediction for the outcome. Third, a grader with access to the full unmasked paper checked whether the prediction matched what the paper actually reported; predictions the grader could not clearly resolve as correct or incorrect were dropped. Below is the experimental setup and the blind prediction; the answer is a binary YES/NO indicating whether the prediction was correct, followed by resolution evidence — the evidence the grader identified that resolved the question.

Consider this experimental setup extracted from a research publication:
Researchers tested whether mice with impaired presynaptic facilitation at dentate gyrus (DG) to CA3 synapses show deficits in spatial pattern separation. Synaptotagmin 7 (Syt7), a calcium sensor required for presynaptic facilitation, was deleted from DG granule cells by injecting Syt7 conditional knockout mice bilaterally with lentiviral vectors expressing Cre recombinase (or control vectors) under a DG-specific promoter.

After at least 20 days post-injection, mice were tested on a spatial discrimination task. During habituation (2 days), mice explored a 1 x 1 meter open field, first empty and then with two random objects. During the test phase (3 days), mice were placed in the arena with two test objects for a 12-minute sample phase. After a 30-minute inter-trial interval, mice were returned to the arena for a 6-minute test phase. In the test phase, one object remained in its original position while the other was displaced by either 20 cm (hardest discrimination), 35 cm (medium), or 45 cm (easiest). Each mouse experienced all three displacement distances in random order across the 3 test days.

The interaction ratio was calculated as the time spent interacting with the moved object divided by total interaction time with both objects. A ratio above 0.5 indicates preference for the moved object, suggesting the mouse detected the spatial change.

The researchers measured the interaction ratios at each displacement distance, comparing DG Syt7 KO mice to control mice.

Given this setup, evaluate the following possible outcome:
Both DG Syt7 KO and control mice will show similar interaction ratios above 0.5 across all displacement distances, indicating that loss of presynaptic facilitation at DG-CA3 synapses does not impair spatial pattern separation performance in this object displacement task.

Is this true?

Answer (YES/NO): NO